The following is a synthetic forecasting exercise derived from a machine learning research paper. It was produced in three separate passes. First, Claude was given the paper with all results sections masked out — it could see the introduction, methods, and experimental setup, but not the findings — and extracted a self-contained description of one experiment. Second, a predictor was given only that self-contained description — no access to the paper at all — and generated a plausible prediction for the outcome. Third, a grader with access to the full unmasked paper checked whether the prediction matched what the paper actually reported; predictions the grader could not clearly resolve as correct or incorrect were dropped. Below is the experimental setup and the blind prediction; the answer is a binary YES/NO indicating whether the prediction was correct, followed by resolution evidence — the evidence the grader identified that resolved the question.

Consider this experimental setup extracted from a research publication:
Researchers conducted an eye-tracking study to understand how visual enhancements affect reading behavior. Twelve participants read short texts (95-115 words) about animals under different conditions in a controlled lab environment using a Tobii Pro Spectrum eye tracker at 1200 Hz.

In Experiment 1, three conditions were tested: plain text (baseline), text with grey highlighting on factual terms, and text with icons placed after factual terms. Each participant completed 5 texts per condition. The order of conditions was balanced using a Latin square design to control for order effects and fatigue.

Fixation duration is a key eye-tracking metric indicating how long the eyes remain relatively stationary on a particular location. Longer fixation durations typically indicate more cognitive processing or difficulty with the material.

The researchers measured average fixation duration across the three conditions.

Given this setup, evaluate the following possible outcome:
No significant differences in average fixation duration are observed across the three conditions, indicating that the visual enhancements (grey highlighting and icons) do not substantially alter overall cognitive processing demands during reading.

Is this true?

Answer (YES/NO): NO